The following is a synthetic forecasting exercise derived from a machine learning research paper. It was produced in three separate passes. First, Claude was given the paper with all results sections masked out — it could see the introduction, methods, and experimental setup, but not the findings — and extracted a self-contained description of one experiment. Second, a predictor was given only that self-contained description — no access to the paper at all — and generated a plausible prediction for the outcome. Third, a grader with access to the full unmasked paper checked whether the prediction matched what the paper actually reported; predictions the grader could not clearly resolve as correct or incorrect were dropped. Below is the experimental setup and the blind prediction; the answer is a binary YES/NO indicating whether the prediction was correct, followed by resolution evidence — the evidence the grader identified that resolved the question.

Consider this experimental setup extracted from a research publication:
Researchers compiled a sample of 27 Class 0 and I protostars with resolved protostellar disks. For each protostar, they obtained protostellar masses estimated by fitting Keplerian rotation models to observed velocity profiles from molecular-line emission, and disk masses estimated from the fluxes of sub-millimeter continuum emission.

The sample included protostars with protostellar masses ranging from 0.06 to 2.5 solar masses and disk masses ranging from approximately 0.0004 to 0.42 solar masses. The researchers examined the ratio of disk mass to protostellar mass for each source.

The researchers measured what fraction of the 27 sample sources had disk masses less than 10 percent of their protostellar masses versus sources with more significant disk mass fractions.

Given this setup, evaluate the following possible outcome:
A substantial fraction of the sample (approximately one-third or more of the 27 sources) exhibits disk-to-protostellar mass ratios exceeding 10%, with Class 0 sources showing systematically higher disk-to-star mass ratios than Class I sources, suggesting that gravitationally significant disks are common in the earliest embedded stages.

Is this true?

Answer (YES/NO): NO